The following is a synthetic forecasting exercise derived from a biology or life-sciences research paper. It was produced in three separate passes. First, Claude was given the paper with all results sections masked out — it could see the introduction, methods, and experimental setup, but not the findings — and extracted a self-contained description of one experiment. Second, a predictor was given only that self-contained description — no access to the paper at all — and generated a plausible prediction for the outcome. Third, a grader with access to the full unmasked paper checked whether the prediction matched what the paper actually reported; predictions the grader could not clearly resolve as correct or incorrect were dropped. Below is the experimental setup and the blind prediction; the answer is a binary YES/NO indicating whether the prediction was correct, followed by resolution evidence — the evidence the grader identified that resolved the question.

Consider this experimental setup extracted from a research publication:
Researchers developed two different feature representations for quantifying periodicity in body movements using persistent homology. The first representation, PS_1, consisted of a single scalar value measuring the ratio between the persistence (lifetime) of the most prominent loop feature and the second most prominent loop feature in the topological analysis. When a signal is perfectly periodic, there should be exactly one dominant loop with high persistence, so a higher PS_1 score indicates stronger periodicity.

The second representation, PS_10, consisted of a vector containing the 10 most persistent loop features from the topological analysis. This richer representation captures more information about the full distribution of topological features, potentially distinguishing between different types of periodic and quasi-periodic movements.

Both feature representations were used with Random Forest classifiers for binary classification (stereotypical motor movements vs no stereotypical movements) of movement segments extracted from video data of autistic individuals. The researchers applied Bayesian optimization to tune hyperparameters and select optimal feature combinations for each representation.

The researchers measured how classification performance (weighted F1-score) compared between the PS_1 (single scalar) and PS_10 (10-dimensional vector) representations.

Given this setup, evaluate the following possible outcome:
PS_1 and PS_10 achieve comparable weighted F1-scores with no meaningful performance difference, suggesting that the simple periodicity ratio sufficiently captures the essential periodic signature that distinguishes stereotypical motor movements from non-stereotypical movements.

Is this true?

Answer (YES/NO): NO